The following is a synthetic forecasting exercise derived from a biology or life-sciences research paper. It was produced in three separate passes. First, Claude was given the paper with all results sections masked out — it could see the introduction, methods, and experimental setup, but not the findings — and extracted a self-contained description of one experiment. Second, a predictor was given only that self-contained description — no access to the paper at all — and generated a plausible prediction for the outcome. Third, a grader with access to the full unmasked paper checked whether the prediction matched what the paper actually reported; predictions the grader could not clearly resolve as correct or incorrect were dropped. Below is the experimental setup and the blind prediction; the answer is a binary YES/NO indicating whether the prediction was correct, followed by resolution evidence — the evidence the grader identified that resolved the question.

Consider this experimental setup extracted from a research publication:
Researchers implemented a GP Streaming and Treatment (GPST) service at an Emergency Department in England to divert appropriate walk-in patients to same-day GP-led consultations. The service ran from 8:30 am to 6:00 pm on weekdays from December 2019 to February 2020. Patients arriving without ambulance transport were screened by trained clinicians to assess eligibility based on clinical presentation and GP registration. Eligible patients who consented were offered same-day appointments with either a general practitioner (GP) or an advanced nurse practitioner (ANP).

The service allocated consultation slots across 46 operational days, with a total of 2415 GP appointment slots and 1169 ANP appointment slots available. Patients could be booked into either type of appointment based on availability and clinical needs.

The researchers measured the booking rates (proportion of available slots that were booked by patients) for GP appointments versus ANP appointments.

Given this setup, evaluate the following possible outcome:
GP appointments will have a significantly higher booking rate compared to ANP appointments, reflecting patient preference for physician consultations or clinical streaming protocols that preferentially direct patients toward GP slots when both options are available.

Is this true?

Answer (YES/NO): NO